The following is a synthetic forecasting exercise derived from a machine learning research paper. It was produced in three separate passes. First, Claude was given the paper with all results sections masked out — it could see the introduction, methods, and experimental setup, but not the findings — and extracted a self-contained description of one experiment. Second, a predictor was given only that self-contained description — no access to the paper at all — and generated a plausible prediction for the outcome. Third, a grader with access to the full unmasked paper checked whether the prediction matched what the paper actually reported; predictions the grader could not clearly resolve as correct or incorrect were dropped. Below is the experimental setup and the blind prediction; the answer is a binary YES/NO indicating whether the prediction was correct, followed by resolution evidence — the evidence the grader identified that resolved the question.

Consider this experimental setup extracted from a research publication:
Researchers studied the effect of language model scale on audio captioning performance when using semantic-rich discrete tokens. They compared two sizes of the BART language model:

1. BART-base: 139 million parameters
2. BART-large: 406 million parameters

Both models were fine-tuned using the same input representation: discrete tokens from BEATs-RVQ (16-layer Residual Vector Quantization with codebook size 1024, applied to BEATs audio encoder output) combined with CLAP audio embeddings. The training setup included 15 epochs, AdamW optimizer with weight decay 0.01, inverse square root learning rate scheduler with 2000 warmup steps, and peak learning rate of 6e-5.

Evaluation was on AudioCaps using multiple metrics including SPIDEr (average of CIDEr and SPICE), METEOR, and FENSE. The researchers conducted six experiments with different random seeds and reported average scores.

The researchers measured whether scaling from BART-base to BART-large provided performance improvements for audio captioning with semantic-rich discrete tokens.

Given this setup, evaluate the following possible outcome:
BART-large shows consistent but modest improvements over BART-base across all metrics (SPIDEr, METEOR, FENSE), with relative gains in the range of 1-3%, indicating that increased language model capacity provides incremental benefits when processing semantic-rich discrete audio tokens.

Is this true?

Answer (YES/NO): NO